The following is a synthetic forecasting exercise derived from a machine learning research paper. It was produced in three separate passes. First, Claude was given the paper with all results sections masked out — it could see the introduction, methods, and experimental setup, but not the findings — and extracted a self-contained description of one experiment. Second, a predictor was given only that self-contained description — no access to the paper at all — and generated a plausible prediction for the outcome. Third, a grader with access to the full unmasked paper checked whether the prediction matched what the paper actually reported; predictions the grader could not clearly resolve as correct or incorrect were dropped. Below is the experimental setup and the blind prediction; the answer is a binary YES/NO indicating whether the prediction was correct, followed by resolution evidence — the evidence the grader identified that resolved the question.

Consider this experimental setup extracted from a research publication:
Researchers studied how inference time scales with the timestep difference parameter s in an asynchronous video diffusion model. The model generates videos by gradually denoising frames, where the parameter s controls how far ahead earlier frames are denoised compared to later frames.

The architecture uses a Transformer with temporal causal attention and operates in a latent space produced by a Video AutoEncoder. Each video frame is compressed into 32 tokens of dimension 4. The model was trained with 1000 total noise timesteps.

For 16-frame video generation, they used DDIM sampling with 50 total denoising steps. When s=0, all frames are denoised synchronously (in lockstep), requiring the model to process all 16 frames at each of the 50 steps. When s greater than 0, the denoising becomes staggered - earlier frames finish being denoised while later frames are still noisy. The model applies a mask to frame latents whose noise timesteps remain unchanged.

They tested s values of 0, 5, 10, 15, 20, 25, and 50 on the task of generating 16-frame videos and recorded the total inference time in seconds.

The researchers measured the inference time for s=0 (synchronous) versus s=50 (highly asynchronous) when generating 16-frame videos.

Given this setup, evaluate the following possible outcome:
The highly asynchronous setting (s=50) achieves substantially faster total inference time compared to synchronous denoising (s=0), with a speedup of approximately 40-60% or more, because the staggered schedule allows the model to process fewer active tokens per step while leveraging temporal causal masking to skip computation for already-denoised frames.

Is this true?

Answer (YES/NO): NO